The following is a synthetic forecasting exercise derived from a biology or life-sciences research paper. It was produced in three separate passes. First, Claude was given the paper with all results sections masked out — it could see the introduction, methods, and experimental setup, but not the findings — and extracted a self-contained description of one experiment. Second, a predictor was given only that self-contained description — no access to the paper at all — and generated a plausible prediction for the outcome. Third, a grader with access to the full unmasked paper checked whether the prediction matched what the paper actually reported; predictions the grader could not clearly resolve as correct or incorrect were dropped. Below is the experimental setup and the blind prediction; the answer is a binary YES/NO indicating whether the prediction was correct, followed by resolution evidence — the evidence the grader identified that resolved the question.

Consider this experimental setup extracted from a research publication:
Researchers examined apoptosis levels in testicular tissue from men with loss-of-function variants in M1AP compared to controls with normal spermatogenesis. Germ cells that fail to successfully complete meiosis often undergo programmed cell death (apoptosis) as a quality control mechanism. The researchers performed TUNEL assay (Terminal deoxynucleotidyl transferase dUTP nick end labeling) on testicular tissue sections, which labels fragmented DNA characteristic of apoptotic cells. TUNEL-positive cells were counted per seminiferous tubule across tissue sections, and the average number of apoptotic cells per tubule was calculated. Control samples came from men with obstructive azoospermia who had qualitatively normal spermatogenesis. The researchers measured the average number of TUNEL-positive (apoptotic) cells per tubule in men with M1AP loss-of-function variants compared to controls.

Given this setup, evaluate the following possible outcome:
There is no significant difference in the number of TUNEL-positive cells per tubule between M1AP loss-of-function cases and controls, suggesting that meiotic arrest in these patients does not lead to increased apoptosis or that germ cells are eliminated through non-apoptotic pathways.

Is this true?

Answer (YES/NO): NO